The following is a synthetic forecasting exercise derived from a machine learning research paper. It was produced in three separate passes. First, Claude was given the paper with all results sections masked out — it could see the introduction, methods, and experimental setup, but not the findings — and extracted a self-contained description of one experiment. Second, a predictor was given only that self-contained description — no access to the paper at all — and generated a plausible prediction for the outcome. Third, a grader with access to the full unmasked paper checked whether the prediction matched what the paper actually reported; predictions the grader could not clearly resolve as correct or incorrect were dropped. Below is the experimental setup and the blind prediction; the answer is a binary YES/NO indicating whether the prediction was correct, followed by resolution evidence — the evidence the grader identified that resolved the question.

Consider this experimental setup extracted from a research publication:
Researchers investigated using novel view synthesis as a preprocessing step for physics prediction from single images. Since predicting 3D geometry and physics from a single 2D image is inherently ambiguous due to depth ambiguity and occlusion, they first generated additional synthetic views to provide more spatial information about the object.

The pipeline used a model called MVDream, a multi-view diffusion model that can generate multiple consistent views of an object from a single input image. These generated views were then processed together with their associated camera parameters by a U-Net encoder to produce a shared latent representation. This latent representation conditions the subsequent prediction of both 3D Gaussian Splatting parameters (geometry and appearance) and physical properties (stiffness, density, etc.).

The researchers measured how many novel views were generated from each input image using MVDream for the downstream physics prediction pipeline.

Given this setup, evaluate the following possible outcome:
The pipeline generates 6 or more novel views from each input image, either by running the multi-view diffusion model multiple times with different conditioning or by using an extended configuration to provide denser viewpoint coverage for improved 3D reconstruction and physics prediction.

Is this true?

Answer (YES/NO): NO